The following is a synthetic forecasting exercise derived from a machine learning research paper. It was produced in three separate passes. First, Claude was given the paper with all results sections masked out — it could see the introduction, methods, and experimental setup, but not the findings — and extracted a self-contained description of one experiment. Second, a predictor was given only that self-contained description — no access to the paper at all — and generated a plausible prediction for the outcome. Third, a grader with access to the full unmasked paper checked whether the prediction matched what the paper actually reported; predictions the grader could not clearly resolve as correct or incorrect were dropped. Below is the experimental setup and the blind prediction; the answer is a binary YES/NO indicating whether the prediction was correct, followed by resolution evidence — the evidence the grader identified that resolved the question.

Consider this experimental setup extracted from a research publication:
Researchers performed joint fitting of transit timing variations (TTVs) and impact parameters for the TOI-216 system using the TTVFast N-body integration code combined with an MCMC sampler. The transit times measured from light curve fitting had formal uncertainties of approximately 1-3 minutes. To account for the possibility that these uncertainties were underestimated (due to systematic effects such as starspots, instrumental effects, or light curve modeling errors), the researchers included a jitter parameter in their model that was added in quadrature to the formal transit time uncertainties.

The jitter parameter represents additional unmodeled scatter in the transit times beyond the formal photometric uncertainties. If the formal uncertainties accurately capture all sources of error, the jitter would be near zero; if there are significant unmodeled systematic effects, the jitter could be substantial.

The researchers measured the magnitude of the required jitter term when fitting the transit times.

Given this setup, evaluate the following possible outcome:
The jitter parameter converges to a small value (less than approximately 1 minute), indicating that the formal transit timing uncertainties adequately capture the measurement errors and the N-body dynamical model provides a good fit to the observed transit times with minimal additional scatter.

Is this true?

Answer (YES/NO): NO